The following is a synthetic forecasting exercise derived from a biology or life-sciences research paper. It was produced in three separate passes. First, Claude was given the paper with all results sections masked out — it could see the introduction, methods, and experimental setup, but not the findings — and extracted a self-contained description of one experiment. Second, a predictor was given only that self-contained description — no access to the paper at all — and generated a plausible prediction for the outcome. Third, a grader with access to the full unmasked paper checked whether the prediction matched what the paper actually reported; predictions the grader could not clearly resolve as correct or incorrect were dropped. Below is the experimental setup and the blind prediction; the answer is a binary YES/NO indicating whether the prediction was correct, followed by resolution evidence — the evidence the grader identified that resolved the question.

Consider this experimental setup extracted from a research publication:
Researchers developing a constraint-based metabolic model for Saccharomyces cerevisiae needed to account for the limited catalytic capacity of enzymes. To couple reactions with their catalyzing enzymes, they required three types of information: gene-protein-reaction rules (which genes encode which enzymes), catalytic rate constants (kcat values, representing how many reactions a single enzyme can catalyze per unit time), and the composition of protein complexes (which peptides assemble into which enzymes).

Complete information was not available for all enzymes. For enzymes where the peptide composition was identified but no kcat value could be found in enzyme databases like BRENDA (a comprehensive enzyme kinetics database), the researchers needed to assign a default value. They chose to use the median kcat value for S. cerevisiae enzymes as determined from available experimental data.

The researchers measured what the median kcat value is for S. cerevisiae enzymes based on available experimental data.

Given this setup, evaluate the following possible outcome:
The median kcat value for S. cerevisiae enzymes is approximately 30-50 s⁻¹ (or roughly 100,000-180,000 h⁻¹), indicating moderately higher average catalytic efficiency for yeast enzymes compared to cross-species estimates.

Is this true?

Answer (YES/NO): NO